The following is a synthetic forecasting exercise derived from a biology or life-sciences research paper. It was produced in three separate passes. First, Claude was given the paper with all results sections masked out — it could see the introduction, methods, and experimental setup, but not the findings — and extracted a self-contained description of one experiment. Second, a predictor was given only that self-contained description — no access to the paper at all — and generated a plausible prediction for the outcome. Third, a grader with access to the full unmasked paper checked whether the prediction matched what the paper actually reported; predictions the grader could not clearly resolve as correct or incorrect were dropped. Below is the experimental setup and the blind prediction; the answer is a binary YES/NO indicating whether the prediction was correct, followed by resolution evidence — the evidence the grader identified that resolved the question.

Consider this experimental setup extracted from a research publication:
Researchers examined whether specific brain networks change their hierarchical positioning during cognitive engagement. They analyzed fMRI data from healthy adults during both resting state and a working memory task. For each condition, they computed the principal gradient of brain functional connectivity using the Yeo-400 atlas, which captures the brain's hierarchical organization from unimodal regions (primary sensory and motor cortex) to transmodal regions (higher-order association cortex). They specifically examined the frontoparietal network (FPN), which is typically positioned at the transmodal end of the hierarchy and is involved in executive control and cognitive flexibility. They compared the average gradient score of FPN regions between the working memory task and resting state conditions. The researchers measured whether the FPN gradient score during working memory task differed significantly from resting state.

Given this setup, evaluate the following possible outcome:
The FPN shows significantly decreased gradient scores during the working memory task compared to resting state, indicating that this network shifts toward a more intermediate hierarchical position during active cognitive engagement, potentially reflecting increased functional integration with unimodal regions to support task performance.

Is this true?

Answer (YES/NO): NO